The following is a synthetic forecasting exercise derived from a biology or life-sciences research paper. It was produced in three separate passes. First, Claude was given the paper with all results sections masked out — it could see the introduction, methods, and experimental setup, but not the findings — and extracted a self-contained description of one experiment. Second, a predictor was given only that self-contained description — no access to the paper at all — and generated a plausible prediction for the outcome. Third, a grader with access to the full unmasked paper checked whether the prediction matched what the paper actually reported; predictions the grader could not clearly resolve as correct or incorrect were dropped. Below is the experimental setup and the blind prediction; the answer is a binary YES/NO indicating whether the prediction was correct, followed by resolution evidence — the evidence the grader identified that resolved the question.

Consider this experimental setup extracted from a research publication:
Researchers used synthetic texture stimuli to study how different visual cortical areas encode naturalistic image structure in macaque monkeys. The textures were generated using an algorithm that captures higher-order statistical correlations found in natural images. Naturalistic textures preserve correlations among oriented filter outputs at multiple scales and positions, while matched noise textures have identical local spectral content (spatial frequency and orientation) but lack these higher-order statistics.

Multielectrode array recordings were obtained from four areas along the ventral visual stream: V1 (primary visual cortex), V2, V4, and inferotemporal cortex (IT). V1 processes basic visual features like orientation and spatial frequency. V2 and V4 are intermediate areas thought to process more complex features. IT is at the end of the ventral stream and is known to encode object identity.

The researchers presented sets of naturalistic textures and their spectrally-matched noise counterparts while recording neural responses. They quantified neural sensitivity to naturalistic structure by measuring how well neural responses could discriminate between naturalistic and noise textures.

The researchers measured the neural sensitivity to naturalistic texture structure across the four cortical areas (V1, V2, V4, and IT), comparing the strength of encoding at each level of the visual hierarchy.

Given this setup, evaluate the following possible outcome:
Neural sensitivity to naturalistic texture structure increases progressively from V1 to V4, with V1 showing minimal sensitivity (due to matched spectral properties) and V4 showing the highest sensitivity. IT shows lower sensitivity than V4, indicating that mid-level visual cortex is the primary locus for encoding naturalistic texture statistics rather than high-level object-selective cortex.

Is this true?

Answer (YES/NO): YES